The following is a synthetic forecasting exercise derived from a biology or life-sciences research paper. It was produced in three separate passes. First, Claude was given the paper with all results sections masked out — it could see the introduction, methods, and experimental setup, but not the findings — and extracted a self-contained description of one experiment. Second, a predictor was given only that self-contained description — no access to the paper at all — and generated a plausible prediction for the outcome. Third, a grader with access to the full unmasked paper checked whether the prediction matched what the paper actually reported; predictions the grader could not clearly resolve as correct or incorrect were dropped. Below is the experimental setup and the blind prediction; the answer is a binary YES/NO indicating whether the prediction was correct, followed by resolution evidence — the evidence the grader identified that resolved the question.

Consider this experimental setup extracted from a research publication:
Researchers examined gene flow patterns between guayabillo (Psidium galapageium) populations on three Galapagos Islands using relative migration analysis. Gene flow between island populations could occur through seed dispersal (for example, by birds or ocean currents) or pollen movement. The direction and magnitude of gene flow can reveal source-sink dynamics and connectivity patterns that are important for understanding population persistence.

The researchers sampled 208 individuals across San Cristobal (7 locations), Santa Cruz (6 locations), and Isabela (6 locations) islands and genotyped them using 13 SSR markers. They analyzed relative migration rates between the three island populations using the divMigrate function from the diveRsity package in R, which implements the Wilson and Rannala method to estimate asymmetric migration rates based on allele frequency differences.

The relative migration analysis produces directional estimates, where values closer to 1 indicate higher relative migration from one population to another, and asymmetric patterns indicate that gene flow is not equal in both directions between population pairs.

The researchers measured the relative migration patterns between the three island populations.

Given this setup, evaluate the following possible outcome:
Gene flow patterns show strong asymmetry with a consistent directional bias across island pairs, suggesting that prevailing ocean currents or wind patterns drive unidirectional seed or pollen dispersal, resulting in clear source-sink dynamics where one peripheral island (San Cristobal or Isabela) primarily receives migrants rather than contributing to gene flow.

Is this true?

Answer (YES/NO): NO